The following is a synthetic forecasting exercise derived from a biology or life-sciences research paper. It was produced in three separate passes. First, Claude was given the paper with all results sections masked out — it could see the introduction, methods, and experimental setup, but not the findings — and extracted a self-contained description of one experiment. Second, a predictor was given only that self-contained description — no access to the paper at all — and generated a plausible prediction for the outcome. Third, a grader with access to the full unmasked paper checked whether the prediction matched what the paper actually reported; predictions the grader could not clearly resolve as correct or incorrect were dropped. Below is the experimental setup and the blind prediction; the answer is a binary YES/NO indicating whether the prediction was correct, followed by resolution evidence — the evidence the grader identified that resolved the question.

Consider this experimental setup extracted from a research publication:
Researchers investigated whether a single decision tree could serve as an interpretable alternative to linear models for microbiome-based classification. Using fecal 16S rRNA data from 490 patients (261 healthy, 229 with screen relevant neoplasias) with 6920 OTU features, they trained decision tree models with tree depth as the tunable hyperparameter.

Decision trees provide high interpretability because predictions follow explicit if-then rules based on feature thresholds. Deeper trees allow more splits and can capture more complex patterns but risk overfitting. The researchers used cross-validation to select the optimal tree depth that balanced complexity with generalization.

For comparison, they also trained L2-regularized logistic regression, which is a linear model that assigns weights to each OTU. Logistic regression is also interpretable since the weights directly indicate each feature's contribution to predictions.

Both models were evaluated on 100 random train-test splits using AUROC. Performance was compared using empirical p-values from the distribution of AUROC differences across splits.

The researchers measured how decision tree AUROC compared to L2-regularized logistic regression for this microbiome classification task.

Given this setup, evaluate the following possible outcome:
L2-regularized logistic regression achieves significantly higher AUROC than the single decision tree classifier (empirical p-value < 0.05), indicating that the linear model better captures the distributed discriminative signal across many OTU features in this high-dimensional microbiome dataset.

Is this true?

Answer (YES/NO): YES